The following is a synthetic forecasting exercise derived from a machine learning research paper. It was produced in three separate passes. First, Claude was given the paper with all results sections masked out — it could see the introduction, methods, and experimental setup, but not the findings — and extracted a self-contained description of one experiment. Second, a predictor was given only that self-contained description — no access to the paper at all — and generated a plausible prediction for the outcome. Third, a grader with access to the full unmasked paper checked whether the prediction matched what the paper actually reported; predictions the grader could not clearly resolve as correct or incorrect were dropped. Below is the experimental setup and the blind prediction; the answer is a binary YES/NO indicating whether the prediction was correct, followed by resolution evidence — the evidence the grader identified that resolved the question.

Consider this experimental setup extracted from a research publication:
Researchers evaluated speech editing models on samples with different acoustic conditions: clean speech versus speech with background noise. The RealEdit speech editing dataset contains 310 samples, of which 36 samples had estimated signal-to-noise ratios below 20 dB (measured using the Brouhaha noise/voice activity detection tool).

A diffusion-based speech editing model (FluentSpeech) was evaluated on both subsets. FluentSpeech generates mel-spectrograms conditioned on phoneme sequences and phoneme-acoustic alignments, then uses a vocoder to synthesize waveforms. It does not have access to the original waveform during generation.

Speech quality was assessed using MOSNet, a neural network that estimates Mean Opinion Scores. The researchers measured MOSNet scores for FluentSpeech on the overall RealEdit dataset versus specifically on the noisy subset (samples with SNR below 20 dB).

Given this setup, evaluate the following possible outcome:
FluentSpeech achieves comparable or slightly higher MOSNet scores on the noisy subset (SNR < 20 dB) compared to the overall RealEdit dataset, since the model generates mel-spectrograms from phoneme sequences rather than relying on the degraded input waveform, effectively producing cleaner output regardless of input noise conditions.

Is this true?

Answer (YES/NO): NO